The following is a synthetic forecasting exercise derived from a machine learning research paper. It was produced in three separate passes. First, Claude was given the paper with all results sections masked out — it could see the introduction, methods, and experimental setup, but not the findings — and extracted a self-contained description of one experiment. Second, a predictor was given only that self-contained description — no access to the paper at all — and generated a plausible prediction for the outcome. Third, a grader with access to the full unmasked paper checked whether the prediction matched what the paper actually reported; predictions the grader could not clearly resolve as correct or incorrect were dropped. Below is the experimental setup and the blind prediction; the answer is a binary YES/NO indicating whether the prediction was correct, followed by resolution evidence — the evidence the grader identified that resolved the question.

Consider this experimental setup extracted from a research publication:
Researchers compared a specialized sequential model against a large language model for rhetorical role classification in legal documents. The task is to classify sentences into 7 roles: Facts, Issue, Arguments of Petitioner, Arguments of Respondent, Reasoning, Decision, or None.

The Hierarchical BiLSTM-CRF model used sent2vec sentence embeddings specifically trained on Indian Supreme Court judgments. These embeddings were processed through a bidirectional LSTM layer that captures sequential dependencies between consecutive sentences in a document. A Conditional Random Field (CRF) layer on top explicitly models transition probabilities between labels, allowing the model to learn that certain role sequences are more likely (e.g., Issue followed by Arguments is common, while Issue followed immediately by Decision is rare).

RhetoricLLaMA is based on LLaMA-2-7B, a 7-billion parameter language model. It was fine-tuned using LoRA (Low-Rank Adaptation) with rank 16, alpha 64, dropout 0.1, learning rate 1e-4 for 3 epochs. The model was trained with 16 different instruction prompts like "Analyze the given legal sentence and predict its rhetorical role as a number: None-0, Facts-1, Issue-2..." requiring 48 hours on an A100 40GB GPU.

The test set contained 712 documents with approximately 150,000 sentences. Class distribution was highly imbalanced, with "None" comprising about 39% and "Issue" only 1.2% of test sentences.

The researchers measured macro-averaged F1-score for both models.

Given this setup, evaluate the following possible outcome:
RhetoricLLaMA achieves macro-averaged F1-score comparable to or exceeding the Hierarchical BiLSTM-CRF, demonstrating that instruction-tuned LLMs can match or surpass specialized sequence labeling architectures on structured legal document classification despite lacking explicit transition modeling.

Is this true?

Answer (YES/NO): NO